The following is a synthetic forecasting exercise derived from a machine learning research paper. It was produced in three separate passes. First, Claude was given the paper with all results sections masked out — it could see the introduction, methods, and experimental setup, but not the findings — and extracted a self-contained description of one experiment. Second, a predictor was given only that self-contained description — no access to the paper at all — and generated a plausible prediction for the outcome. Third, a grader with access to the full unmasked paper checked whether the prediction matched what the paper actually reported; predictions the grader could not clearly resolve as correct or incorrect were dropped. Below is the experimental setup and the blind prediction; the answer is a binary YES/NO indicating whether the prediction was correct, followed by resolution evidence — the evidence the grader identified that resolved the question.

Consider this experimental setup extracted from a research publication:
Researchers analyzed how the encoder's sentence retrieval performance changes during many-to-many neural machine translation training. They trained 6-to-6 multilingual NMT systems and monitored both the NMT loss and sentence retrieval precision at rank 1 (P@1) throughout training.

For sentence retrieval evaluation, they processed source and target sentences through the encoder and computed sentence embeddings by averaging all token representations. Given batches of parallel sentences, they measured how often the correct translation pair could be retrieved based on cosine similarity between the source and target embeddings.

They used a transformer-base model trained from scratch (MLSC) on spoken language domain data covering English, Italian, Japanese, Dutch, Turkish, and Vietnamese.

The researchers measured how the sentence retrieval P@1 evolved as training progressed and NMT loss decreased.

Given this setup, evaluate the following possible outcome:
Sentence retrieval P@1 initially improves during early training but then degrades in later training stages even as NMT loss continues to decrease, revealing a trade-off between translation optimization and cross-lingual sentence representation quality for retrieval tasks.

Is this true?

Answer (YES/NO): NO